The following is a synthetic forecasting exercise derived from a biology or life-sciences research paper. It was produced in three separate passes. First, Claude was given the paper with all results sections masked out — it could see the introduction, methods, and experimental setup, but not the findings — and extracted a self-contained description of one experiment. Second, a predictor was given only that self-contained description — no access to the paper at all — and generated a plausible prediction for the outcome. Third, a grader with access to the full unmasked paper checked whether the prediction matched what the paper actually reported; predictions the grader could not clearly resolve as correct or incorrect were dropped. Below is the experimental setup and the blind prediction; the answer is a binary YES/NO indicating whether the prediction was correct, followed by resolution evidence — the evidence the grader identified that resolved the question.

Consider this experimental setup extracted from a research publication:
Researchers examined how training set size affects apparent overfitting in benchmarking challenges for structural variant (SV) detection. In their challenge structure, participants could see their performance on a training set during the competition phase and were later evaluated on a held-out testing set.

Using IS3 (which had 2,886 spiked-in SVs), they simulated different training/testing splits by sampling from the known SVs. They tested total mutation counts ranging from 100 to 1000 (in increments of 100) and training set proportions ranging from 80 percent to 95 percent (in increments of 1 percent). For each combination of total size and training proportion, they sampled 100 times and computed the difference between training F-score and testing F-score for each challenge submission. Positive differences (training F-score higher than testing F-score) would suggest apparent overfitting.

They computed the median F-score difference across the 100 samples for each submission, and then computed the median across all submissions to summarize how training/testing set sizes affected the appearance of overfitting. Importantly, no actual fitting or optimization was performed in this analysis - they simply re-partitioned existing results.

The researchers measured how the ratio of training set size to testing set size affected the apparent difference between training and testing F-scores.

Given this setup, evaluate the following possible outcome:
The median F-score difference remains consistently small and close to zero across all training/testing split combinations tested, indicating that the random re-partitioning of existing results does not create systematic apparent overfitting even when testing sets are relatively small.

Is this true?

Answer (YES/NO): NO